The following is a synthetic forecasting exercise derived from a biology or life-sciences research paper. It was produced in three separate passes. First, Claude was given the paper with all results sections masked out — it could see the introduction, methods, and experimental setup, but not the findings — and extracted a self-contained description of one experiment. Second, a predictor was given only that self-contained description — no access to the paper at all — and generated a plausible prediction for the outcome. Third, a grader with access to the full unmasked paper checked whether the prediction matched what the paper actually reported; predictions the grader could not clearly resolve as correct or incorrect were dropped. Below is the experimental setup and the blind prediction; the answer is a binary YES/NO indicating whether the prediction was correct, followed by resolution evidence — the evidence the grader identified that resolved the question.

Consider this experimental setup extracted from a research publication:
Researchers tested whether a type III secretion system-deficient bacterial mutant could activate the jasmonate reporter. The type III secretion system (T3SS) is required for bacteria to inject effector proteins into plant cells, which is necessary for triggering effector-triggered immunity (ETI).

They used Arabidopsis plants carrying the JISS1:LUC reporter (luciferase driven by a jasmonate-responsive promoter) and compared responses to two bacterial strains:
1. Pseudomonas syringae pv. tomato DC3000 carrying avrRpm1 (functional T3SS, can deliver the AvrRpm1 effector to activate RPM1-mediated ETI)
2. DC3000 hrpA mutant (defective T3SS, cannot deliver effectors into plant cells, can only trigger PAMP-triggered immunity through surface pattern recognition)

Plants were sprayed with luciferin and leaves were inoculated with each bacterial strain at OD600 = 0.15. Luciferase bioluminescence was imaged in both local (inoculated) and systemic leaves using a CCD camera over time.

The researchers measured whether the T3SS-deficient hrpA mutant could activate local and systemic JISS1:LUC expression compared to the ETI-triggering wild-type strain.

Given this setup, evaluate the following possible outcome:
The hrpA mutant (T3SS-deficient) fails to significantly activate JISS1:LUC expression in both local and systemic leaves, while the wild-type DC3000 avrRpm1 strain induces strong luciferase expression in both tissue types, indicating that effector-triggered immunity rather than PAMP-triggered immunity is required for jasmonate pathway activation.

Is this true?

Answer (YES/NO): YES